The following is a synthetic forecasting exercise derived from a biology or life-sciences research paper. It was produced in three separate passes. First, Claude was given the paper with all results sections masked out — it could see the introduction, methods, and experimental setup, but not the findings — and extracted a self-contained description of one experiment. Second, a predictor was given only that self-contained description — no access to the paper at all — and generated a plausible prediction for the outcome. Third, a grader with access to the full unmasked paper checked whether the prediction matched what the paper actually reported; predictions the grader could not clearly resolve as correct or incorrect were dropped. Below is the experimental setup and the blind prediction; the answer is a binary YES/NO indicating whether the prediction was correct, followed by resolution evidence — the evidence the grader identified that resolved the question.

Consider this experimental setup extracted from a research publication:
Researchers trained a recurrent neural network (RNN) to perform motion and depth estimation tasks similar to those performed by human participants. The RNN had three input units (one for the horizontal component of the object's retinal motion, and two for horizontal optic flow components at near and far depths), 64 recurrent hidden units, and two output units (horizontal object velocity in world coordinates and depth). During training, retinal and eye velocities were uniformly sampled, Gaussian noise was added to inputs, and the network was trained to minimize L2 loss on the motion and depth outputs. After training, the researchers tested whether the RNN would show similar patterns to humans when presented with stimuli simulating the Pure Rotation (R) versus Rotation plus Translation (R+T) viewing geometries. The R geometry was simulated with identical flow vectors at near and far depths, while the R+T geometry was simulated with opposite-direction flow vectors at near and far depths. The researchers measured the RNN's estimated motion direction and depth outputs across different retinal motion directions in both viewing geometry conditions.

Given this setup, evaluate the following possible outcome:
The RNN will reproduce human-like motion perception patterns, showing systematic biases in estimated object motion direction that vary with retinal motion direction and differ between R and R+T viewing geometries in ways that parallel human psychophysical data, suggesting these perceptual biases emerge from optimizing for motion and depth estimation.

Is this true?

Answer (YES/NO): YES